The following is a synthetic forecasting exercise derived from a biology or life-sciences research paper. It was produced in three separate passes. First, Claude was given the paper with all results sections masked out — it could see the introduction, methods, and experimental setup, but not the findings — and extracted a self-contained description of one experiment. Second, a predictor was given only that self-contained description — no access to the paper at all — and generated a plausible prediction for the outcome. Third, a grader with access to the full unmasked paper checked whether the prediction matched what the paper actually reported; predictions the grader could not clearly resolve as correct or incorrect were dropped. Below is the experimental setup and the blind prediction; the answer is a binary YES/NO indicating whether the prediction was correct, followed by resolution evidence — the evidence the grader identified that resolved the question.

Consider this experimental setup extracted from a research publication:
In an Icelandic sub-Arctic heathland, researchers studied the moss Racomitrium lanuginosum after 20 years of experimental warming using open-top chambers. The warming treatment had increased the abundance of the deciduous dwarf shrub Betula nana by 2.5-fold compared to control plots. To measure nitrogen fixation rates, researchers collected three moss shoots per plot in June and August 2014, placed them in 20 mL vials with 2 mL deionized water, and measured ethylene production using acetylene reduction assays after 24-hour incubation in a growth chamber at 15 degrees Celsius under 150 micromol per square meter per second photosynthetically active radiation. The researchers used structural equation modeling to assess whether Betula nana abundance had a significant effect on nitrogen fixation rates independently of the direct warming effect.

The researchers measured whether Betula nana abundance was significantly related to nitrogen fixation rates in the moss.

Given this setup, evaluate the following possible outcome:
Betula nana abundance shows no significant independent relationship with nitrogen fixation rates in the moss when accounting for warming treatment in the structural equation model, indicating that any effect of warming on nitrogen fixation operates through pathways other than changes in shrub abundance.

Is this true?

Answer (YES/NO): NO